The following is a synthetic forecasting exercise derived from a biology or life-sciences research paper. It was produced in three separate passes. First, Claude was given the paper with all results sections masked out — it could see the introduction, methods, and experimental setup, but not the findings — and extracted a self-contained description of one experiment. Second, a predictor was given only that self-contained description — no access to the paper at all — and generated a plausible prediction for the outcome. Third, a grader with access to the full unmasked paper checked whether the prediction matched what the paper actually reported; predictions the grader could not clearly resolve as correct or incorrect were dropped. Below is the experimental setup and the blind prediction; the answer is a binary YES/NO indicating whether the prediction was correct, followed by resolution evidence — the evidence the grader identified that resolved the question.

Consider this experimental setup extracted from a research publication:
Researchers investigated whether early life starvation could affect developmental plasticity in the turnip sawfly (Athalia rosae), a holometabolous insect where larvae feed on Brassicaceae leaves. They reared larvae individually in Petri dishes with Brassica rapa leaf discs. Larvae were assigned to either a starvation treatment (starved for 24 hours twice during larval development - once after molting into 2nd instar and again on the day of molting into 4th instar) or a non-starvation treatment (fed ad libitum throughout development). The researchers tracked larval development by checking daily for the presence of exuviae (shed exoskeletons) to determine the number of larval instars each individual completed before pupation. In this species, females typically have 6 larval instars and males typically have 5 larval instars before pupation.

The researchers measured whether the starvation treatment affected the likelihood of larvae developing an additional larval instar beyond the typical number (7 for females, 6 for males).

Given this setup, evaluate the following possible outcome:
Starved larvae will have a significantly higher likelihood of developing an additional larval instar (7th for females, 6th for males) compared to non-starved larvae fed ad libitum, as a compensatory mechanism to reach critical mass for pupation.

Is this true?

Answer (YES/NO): YES